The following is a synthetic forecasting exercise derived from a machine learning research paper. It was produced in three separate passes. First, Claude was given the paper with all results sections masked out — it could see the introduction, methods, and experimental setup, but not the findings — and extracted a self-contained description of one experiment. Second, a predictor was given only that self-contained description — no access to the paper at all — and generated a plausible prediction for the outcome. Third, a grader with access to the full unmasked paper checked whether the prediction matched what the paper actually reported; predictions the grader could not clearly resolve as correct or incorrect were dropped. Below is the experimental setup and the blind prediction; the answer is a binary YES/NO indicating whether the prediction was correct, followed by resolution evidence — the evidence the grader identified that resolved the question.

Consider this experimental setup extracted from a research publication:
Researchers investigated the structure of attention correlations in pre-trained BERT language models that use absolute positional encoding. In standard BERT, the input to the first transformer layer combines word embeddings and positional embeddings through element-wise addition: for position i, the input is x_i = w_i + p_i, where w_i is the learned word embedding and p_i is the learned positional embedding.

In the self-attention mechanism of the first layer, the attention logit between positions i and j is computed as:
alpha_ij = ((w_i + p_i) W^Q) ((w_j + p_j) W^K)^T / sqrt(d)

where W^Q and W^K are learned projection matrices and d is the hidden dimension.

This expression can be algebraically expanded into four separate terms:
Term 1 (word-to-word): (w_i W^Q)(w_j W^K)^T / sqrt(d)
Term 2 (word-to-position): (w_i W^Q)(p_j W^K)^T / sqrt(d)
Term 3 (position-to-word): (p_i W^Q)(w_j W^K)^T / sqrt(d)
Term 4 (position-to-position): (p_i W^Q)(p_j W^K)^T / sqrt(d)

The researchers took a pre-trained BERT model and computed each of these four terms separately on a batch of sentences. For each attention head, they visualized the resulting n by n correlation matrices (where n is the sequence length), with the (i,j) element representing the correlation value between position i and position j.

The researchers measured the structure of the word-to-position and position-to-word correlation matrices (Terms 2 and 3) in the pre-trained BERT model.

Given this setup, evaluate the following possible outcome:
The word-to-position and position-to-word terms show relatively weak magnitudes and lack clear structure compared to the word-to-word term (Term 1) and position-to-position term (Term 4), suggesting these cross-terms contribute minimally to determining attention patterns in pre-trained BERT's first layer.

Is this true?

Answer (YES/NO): YES